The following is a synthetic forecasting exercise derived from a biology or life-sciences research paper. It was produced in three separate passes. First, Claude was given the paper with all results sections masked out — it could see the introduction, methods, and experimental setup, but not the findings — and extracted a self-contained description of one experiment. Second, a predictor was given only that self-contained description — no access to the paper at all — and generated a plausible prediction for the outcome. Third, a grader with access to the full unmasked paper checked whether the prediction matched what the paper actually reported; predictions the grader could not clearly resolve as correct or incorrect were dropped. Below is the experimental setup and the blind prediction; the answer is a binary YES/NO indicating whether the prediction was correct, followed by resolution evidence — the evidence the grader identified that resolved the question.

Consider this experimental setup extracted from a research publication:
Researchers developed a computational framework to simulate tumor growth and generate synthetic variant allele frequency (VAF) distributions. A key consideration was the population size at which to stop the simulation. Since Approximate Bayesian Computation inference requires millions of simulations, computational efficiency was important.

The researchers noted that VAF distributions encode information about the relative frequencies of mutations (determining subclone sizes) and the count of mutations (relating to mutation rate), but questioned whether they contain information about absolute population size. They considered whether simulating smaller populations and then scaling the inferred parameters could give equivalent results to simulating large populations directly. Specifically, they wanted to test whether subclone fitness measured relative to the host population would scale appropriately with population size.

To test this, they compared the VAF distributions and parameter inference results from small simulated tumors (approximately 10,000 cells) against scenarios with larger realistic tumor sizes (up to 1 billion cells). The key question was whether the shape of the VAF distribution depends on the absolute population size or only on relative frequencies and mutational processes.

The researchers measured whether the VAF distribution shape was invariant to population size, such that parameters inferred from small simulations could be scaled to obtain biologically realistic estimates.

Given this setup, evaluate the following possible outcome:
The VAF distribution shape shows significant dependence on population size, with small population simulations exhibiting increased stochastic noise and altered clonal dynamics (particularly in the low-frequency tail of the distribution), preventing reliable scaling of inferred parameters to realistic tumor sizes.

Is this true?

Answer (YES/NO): NO